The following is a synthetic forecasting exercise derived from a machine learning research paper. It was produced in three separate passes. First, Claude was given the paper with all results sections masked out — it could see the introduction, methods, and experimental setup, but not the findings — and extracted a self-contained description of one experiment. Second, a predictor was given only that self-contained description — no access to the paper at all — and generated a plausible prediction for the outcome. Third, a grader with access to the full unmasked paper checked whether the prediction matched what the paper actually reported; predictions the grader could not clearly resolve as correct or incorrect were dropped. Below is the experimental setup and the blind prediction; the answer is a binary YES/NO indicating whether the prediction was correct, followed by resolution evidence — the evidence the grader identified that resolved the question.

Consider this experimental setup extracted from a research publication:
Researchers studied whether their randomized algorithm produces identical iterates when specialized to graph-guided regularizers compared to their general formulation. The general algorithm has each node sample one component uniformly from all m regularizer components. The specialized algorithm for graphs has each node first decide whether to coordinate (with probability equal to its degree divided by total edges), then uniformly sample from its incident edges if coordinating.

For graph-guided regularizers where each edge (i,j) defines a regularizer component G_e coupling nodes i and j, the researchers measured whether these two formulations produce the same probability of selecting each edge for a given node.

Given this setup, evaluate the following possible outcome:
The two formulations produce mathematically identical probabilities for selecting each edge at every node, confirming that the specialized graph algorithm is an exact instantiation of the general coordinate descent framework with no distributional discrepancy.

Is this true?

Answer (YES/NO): YES